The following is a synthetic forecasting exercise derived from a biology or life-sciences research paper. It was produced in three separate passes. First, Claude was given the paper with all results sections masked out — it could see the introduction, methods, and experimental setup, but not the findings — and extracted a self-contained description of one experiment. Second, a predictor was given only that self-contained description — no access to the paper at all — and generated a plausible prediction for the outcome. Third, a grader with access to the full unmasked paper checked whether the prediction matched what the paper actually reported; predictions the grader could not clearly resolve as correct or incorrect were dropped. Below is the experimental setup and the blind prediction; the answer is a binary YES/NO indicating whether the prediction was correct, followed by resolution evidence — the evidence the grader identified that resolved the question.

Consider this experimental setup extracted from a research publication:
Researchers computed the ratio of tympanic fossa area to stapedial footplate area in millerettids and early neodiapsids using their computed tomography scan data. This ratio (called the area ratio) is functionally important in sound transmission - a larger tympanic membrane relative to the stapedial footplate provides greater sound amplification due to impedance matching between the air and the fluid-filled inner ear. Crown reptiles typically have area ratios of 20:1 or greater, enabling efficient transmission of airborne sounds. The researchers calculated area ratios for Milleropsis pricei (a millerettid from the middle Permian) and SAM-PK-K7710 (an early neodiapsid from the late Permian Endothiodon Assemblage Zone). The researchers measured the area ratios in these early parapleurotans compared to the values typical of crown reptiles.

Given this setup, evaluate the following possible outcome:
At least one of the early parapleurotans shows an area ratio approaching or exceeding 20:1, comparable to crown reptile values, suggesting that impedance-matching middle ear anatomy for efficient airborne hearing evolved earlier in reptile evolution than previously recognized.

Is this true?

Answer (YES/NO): NO